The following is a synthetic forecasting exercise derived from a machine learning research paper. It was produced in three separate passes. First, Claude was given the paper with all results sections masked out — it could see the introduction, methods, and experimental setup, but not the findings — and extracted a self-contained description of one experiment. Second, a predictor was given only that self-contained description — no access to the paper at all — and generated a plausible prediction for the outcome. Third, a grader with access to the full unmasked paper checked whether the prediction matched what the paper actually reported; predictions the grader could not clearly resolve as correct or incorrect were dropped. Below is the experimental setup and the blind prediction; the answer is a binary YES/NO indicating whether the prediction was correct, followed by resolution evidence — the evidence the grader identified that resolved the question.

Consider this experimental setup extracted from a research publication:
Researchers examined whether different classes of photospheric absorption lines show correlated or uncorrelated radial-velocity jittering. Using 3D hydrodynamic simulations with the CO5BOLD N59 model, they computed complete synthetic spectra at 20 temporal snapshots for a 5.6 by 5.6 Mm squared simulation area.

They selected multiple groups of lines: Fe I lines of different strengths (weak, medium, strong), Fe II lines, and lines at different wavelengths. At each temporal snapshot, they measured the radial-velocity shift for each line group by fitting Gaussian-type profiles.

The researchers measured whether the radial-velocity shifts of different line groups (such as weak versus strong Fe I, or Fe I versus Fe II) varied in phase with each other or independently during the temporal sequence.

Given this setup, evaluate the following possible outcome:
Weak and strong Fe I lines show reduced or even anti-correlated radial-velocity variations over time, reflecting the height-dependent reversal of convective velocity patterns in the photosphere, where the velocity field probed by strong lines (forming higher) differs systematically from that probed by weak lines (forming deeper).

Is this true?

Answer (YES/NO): NO